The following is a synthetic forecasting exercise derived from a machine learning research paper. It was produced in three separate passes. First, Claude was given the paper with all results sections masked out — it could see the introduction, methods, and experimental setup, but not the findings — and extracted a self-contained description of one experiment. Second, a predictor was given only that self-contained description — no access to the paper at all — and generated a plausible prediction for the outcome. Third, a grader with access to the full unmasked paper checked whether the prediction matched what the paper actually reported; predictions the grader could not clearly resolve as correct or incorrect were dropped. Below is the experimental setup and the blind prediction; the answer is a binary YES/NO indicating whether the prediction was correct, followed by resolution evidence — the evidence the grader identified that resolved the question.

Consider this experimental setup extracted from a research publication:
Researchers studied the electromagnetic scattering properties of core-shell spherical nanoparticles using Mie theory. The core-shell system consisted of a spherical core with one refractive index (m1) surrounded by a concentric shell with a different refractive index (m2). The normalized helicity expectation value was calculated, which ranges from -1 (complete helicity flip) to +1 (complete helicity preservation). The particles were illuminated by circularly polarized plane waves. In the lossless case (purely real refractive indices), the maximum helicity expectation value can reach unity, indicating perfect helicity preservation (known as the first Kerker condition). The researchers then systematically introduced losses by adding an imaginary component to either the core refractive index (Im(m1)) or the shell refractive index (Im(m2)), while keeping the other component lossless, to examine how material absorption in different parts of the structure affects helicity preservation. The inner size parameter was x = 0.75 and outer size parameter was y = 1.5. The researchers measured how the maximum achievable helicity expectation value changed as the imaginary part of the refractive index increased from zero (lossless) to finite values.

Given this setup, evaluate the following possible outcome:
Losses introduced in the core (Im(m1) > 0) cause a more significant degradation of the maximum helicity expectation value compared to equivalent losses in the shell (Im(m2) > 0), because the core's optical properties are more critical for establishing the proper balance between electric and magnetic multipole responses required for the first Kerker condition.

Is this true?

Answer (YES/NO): NO